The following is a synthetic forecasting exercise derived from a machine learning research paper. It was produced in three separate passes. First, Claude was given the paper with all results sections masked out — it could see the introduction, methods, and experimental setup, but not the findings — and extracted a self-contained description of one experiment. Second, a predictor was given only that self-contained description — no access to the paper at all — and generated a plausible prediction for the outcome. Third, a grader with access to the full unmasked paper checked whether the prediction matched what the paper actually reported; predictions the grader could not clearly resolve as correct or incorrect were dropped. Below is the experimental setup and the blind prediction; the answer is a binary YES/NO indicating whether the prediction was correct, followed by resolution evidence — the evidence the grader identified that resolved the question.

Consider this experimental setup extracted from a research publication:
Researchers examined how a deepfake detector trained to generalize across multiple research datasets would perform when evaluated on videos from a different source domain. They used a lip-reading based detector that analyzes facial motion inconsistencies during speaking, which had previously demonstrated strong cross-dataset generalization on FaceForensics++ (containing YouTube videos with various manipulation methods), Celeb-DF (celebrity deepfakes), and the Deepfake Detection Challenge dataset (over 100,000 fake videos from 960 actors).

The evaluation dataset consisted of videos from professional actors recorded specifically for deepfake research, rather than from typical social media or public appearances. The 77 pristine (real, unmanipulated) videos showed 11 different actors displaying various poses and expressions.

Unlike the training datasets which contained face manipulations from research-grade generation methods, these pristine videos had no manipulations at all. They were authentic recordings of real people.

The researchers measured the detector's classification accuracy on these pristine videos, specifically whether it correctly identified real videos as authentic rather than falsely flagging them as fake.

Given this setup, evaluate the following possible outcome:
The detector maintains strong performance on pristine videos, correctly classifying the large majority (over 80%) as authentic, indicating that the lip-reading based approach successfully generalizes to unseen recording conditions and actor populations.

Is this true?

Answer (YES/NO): YES